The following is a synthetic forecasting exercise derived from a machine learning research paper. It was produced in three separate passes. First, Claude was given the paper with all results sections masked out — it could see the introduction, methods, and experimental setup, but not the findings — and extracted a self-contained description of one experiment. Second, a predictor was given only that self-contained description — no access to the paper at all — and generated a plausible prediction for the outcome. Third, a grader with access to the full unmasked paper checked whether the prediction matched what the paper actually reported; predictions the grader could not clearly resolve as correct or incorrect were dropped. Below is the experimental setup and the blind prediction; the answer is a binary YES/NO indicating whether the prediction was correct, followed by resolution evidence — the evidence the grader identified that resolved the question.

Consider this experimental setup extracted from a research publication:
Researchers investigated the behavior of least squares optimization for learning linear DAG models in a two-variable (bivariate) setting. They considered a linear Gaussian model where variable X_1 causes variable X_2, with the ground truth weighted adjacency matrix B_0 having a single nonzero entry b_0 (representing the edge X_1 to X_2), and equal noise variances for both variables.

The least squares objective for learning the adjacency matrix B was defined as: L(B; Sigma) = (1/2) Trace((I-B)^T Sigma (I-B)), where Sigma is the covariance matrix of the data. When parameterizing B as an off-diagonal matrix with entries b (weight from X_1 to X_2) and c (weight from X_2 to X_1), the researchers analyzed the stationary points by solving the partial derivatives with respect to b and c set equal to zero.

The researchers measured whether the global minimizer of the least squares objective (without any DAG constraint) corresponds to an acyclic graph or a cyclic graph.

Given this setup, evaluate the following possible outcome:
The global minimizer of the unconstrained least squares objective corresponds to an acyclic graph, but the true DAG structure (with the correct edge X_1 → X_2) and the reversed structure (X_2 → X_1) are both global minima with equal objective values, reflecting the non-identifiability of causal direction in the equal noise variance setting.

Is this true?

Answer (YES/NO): NO